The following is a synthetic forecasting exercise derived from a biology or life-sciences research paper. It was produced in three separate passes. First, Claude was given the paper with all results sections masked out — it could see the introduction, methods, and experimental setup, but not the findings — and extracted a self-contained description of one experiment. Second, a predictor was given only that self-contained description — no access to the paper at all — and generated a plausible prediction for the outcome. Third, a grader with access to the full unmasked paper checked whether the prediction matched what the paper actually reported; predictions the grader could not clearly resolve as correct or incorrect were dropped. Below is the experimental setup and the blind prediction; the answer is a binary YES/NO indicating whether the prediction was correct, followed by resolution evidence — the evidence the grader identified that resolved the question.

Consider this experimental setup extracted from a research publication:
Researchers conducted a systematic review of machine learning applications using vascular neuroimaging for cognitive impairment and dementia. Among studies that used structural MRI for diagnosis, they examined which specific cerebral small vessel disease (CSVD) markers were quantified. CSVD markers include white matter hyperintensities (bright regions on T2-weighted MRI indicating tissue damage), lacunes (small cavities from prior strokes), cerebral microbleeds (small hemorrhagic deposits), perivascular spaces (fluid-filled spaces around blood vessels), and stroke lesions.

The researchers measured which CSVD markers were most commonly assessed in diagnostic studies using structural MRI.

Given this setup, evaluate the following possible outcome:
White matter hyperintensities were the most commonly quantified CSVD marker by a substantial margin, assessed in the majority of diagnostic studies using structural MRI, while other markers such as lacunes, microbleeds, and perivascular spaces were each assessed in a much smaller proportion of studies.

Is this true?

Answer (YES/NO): YES